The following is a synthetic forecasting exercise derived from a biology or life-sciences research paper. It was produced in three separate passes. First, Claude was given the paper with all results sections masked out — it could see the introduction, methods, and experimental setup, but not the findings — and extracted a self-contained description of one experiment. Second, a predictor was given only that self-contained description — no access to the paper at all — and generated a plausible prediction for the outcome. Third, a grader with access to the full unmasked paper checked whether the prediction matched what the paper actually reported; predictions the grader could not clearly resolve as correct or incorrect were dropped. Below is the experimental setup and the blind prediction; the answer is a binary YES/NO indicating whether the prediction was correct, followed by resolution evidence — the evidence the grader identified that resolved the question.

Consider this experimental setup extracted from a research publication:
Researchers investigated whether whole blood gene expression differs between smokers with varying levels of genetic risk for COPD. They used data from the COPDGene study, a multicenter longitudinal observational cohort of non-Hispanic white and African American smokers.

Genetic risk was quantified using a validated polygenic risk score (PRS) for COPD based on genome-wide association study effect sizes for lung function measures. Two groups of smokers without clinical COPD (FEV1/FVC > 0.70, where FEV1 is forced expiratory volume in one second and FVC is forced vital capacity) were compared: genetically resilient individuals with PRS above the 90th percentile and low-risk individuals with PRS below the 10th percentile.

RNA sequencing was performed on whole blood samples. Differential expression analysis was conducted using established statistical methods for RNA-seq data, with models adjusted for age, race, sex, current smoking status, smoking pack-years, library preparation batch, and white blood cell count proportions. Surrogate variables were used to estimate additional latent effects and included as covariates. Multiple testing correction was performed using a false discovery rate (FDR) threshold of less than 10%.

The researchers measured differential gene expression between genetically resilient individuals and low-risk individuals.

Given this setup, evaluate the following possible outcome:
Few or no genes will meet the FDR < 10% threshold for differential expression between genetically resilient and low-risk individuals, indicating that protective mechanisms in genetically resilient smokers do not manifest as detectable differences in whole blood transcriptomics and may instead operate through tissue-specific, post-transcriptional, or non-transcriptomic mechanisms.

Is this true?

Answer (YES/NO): NO